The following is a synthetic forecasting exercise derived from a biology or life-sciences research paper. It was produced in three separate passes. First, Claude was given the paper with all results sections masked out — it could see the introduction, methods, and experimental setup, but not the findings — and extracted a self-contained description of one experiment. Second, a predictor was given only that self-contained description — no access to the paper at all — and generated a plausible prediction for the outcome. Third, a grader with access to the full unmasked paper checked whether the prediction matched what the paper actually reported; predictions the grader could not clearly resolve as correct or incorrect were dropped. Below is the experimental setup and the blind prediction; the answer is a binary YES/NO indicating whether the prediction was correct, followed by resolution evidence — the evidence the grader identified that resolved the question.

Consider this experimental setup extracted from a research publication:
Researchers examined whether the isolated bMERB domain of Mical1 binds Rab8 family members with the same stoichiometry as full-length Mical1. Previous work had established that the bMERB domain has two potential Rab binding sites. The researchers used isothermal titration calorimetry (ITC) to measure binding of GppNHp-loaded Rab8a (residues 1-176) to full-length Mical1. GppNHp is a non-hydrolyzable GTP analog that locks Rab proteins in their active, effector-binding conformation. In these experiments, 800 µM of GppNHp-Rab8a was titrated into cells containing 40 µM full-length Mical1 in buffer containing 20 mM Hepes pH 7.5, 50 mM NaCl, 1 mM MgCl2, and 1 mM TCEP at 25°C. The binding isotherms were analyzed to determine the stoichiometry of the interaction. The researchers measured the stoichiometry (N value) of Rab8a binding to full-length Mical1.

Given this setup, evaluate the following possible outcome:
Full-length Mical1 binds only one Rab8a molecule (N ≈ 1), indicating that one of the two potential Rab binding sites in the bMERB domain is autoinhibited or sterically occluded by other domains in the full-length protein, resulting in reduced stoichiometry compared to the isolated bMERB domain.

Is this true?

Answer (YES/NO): NO